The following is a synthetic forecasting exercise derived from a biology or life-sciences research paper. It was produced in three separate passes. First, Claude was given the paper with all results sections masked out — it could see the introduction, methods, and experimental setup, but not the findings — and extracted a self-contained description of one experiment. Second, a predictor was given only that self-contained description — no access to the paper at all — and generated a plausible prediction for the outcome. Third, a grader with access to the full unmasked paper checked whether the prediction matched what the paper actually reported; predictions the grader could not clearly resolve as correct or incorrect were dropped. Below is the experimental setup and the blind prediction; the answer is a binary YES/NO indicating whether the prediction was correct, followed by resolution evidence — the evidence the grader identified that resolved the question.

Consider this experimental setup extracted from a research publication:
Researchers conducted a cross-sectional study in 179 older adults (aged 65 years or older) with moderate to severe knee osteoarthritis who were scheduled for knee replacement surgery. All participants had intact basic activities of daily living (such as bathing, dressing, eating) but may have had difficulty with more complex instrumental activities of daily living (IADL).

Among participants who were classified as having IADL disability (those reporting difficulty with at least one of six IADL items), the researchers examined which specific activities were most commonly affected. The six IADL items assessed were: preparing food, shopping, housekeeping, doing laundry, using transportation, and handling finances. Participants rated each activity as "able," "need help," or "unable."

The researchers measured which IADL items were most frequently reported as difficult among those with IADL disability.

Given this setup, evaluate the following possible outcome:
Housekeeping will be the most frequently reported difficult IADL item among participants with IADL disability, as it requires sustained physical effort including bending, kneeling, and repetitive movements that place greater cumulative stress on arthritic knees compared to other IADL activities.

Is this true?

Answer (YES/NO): NO